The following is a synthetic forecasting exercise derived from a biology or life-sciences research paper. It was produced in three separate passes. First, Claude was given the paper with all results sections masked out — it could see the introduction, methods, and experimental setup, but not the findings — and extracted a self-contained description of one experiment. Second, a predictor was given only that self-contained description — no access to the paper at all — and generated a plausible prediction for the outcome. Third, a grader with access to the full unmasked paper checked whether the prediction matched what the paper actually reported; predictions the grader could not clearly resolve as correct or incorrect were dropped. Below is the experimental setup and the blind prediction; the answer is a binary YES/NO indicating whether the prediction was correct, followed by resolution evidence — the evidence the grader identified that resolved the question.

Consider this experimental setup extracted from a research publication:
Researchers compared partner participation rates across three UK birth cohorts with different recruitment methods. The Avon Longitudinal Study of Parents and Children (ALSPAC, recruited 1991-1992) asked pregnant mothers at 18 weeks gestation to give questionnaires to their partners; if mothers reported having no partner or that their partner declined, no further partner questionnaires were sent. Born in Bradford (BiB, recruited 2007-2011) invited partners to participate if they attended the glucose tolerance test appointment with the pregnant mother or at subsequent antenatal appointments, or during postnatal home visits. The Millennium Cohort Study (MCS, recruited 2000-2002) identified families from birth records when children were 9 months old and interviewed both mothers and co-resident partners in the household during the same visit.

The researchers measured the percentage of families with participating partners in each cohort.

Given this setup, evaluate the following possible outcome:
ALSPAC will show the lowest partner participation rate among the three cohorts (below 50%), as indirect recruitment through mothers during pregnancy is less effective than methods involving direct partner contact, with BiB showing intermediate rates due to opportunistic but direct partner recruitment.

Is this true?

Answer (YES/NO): NO